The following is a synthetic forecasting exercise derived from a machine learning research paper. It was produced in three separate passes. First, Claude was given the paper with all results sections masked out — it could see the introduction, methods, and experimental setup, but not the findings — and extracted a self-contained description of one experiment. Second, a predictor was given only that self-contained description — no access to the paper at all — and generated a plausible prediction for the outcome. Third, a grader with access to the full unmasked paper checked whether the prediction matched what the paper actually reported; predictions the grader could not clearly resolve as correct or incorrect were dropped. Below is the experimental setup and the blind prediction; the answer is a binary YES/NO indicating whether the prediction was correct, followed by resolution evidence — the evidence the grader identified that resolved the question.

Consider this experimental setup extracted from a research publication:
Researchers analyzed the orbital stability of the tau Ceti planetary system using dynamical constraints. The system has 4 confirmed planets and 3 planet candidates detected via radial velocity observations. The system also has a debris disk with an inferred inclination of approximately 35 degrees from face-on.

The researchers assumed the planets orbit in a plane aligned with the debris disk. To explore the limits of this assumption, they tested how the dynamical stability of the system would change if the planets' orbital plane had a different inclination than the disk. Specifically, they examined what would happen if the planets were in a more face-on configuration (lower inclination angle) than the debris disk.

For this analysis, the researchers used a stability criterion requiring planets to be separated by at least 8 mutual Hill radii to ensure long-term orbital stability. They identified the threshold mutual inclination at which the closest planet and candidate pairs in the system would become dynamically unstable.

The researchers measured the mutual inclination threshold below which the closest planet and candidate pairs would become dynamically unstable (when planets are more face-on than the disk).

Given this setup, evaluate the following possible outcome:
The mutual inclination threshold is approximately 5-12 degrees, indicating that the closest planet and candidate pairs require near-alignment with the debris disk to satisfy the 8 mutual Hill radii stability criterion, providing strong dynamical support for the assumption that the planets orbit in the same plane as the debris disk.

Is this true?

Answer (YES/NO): NO